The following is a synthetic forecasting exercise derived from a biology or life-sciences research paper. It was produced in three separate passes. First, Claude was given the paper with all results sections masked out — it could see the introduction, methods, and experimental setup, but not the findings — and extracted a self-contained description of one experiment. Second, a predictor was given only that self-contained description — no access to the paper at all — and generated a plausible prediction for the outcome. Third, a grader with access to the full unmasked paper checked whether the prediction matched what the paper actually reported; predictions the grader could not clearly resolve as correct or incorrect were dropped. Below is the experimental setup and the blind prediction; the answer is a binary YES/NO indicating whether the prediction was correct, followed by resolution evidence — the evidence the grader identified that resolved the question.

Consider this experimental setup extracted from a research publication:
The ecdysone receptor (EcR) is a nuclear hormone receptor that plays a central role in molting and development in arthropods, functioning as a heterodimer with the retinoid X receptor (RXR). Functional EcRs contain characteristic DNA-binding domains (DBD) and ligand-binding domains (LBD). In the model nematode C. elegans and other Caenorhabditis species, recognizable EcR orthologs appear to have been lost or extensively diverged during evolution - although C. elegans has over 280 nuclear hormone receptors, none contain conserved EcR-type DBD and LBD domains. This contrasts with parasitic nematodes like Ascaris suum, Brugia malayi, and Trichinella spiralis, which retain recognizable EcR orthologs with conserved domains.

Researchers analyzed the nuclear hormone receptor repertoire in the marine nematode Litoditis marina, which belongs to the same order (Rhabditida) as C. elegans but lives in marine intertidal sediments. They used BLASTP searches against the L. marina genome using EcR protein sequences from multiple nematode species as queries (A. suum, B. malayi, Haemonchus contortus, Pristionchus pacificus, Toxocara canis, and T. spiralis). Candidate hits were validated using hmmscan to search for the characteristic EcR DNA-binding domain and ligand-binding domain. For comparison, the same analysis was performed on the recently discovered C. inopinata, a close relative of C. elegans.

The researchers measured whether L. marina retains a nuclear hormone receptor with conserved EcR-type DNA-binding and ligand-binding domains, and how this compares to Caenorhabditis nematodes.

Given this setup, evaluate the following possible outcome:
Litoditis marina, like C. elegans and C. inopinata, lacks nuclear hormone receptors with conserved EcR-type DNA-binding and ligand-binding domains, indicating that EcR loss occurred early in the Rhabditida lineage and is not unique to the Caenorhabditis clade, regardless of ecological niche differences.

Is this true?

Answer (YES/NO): NO